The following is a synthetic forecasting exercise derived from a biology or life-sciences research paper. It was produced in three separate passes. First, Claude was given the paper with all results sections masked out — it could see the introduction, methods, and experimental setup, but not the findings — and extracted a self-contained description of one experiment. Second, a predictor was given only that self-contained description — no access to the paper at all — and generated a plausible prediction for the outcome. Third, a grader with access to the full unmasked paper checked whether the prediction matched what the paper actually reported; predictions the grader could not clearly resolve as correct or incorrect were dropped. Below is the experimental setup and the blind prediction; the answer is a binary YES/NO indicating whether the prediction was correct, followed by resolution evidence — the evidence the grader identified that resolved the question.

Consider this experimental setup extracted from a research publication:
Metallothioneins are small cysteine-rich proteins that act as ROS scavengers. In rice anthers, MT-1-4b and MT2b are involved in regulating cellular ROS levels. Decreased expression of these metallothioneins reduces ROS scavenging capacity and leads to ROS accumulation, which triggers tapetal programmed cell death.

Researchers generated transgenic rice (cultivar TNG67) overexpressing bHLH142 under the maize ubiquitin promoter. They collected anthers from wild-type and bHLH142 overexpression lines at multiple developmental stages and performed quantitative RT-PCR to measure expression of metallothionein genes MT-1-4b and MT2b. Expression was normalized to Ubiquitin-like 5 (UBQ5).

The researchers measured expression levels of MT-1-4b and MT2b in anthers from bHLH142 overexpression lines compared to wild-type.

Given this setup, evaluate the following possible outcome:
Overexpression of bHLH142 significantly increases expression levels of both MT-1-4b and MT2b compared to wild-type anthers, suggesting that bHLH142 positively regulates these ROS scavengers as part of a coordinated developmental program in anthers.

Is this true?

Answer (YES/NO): NO